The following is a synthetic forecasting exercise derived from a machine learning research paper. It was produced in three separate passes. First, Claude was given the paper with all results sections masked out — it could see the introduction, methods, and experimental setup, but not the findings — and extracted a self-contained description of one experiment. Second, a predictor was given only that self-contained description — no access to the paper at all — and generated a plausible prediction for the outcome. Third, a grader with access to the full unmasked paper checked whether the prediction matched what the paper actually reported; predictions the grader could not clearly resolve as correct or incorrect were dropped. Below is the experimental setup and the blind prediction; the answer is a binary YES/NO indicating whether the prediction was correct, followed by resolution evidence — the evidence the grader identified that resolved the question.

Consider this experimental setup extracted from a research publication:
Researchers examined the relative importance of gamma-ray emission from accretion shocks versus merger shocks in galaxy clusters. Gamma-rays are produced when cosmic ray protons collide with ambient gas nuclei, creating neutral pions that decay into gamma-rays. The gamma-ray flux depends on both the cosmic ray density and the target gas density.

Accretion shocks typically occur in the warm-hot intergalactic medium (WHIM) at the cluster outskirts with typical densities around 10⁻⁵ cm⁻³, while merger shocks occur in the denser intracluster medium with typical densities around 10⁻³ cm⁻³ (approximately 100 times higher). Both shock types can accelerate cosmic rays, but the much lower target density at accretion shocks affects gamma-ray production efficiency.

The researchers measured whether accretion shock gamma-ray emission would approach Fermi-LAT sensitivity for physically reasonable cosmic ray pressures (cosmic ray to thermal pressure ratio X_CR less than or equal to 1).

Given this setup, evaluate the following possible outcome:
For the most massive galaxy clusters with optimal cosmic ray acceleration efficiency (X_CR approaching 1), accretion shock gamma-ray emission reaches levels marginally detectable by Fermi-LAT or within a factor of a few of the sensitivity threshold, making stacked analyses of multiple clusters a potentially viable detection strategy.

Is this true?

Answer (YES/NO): NO